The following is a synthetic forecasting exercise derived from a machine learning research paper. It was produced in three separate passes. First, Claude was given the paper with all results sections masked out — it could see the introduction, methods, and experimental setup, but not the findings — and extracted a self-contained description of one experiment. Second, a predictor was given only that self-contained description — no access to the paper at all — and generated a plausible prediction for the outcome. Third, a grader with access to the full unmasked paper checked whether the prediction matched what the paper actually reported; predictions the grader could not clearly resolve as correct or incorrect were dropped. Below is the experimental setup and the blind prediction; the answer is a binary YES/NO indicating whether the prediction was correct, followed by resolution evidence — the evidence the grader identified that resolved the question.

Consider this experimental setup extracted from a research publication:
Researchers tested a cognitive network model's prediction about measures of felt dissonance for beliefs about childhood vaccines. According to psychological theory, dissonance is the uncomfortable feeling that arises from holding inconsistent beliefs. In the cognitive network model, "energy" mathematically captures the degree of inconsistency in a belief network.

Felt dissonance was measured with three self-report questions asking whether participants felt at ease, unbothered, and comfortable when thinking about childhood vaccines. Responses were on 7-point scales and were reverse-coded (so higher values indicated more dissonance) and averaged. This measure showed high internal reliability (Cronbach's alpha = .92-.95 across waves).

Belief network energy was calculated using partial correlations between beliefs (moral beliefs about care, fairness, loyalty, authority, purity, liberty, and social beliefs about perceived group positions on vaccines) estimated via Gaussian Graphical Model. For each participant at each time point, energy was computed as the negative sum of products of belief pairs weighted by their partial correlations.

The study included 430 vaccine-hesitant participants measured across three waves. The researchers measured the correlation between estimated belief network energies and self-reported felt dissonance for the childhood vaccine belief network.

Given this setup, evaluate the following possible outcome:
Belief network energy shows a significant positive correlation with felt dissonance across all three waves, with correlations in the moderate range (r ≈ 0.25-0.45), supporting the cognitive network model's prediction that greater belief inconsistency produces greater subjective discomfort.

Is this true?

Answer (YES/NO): NO